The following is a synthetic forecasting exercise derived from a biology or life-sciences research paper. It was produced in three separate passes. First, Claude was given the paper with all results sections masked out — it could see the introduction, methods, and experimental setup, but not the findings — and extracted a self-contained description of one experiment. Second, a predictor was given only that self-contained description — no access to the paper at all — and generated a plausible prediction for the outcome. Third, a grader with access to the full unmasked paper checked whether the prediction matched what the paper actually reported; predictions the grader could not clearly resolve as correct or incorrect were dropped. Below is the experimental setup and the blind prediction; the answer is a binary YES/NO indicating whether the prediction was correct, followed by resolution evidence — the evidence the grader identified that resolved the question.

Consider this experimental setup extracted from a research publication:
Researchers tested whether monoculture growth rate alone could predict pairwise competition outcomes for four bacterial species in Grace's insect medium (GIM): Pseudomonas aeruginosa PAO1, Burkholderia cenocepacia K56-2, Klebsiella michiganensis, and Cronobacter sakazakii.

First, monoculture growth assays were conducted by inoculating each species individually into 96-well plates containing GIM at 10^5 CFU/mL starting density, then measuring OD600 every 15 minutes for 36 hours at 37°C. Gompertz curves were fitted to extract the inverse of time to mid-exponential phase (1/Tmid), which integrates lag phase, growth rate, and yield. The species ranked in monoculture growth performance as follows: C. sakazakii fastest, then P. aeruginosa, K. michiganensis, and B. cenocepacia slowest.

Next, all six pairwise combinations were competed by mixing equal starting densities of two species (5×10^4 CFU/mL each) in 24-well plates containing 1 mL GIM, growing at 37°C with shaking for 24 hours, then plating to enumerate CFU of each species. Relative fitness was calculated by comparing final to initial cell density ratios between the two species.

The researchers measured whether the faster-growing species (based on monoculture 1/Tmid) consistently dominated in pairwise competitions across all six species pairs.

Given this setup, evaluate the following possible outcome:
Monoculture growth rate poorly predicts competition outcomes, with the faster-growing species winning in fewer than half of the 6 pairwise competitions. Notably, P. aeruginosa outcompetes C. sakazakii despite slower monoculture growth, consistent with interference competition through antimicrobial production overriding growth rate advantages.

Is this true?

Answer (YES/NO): NO